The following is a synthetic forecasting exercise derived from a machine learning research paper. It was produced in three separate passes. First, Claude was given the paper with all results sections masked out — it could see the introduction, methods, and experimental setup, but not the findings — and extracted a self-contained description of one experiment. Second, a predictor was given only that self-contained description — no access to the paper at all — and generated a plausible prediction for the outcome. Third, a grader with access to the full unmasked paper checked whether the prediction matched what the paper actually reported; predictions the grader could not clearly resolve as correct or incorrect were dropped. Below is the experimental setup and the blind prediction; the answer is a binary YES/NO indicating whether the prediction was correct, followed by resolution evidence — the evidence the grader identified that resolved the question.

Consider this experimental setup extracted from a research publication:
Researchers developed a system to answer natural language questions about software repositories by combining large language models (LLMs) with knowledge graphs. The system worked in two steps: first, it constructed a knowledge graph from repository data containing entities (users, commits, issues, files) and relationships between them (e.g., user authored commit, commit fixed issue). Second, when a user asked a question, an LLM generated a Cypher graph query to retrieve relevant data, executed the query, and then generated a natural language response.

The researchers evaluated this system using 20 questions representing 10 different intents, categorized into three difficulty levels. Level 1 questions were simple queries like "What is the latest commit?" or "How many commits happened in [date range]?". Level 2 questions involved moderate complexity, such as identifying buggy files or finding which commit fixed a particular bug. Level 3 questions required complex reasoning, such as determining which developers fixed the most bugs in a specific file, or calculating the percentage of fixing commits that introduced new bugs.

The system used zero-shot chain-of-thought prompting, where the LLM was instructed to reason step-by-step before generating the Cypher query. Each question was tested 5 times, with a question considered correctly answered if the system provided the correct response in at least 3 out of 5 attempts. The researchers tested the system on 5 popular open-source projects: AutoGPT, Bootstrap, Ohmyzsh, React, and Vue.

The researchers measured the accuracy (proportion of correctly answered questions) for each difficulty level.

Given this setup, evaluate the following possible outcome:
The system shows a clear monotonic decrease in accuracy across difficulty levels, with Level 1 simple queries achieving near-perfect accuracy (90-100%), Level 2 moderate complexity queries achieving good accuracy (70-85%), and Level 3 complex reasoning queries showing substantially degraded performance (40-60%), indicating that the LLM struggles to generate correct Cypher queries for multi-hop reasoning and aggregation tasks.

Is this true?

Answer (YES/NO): NO